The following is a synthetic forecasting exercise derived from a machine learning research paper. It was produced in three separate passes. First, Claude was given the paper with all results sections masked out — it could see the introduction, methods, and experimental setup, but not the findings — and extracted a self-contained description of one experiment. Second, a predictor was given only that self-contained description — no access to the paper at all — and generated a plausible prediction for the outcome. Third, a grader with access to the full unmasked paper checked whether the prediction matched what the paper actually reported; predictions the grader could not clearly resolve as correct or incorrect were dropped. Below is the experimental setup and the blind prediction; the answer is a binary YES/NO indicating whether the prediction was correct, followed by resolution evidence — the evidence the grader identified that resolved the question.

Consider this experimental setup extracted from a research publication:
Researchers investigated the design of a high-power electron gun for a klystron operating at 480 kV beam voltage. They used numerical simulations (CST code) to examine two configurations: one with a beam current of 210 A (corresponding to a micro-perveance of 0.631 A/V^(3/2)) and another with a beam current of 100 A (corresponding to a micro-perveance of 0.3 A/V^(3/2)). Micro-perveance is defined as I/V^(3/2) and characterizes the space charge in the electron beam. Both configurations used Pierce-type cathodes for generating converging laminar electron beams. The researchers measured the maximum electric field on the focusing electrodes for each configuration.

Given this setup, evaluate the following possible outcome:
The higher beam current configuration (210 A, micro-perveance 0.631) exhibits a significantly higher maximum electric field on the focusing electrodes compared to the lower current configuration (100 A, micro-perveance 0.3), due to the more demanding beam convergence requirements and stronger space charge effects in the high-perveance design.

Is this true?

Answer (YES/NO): YES